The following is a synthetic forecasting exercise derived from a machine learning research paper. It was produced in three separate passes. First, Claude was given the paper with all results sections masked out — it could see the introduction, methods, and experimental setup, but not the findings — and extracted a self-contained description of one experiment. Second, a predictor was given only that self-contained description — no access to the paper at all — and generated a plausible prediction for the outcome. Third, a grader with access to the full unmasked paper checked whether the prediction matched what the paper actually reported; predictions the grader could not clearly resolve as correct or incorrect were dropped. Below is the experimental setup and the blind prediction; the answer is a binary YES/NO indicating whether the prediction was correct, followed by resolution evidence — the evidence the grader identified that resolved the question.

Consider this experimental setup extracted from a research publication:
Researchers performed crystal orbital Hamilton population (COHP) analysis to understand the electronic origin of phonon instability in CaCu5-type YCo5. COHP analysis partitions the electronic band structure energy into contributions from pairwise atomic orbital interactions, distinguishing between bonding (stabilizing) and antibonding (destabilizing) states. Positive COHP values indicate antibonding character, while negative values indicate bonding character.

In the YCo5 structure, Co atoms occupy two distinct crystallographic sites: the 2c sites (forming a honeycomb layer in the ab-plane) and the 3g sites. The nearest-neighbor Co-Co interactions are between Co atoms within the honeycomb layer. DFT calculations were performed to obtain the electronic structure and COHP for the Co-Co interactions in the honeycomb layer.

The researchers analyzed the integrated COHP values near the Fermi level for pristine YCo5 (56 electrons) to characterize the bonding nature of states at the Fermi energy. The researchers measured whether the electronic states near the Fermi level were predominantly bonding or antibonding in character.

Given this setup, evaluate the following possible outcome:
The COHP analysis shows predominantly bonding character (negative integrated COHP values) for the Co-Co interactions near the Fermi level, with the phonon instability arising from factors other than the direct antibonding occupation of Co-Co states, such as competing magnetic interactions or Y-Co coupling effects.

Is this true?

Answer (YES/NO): NO